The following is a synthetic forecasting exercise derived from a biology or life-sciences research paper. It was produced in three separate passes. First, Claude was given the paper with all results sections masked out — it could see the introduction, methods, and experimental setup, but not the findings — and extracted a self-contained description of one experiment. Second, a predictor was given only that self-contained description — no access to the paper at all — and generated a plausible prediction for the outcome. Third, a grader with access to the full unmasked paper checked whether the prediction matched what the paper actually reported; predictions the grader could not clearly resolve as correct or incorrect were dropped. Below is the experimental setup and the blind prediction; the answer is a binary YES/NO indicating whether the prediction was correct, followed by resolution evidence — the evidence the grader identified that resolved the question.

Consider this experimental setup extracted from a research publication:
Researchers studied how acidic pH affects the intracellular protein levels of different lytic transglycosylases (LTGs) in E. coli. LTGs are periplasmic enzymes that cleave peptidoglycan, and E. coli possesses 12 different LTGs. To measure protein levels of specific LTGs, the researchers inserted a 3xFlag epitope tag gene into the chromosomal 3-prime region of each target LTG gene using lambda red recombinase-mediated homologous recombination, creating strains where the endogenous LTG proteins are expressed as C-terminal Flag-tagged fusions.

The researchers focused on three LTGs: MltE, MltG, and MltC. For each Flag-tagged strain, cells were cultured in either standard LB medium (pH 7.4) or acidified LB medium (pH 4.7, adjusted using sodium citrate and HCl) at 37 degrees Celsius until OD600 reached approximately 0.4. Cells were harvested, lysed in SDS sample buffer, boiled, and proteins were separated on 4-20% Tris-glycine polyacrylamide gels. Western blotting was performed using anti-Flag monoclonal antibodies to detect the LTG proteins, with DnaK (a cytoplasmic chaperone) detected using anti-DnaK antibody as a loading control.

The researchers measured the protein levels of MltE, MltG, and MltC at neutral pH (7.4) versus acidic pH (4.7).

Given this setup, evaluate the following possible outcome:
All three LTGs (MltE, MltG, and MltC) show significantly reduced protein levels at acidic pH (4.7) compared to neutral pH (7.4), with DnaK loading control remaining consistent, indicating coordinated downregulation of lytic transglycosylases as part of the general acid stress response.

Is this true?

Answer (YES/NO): NO